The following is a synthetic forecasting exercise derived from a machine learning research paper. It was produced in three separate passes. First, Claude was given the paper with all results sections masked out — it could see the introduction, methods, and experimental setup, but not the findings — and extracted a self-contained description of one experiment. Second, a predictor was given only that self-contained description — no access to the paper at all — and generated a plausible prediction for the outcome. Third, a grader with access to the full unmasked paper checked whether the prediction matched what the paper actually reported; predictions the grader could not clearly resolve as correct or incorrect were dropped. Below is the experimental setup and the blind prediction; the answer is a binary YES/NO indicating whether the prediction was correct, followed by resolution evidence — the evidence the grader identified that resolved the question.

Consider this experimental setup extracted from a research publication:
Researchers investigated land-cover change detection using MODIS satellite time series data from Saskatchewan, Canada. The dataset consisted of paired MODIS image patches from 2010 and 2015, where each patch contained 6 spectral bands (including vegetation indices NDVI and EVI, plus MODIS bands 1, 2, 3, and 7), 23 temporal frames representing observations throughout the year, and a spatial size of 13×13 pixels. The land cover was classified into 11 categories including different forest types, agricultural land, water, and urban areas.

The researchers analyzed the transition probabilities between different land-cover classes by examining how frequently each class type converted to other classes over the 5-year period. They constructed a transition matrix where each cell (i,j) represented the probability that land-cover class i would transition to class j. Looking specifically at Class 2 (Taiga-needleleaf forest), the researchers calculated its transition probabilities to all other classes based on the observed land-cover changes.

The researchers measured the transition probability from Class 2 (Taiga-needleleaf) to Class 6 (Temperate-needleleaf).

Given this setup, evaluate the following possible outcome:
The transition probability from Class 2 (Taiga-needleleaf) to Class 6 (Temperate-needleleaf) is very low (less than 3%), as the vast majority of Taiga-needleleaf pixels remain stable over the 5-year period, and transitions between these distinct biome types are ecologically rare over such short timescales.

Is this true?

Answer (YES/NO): NO